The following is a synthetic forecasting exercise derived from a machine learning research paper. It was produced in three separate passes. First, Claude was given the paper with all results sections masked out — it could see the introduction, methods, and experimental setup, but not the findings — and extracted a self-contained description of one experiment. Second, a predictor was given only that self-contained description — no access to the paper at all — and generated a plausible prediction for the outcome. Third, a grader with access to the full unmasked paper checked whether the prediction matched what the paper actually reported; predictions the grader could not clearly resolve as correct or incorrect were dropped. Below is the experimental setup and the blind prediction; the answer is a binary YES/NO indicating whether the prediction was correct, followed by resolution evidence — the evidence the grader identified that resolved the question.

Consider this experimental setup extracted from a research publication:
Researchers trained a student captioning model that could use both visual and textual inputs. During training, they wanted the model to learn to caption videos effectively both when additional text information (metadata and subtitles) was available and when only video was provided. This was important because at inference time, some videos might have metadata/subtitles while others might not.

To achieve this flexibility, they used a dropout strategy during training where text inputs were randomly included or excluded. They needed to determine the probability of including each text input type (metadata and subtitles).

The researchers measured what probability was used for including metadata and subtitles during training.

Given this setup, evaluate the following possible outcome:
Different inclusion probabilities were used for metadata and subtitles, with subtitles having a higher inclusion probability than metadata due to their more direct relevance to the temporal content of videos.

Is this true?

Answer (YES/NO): NO